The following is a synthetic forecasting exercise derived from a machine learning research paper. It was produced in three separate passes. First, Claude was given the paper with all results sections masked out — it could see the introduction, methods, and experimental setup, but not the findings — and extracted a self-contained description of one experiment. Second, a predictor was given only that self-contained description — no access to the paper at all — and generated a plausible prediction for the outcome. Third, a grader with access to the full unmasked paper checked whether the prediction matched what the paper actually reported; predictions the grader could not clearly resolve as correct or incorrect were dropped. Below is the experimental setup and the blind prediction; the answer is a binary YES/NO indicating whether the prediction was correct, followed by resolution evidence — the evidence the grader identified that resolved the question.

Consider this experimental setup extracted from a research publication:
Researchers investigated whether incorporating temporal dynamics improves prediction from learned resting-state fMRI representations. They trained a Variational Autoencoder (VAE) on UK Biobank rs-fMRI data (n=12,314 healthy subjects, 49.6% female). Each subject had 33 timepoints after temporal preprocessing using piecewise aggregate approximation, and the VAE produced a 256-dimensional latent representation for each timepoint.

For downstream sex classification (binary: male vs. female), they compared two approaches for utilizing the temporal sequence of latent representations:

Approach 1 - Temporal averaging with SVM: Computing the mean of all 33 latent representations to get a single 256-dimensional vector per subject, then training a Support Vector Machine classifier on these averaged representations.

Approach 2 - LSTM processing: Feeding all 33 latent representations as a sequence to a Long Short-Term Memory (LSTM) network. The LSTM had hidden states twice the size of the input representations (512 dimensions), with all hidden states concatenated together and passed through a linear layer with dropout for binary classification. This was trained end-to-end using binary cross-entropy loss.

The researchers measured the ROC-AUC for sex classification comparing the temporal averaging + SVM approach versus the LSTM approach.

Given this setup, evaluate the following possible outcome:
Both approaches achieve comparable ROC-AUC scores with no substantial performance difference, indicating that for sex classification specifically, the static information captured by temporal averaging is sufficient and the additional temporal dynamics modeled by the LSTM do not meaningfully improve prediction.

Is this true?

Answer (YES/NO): YES